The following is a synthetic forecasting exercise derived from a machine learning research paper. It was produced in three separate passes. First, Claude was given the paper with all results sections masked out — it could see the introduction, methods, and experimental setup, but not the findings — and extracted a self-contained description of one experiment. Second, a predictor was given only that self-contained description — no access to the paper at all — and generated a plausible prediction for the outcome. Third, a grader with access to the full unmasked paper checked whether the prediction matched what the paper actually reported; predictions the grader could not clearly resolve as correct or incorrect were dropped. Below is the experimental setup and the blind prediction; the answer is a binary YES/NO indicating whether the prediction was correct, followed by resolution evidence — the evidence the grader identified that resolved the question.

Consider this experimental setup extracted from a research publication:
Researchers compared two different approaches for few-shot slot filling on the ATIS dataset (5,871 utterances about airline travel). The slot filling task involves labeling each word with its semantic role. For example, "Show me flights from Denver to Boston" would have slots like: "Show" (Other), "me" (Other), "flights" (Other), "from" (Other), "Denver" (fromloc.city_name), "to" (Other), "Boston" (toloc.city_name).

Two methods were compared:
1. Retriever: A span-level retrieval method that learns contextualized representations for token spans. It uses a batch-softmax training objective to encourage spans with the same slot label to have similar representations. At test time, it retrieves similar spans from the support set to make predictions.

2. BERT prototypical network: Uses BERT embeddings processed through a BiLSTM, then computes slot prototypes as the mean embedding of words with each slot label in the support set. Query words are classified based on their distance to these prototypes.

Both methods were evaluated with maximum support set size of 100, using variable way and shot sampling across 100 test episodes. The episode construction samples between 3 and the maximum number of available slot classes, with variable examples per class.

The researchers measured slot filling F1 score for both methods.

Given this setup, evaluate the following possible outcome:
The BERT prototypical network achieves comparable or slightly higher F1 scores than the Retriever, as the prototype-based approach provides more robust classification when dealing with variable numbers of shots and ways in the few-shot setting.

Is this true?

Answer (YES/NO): NO